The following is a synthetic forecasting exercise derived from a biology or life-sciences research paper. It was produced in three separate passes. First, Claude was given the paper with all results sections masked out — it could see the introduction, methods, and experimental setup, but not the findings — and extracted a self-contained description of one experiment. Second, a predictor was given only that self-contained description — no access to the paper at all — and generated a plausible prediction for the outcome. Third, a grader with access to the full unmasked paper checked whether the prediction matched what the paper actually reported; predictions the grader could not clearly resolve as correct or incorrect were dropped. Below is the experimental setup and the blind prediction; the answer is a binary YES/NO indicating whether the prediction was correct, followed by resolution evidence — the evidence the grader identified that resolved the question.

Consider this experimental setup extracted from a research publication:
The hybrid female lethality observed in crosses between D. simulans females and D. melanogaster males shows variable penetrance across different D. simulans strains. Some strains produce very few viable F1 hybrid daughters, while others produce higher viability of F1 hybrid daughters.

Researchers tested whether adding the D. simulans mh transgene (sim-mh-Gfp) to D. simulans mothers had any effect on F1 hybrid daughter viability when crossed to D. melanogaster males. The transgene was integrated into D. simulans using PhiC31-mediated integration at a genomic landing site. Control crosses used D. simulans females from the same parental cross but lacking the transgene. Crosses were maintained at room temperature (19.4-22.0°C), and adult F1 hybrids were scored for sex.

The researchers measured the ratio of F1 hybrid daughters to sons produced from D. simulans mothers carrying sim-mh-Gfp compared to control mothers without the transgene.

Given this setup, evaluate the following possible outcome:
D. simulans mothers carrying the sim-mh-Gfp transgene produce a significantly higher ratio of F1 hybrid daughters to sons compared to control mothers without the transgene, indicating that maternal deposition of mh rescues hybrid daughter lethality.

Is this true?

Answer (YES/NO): NO